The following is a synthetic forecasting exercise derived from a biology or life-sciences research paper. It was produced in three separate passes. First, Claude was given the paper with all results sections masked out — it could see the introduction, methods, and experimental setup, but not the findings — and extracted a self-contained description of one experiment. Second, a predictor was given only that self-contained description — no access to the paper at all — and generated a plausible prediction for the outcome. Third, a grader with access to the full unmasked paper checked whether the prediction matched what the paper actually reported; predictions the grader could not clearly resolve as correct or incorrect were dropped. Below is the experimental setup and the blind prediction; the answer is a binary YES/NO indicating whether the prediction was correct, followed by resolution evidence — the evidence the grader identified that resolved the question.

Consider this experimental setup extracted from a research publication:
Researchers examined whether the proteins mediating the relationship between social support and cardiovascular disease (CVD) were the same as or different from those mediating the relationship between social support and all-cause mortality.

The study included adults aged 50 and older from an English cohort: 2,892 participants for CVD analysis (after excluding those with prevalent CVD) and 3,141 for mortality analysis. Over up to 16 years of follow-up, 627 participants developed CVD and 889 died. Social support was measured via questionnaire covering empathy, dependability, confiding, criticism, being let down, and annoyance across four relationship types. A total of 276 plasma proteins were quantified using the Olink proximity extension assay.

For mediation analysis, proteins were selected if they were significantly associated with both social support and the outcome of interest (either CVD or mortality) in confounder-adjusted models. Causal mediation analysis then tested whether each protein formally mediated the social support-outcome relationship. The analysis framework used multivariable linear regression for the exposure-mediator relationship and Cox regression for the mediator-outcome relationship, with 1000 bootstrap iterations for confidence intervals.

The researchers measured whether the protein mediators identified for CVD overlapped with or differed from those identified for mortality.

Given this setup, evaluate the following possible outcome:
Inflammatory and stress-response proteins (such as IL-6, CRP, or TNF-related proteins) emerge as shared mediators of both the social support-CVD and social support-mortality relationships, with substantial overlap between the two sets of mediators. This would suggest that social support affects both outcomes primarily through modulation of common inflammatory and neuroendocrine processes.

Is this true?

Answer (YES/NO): YES